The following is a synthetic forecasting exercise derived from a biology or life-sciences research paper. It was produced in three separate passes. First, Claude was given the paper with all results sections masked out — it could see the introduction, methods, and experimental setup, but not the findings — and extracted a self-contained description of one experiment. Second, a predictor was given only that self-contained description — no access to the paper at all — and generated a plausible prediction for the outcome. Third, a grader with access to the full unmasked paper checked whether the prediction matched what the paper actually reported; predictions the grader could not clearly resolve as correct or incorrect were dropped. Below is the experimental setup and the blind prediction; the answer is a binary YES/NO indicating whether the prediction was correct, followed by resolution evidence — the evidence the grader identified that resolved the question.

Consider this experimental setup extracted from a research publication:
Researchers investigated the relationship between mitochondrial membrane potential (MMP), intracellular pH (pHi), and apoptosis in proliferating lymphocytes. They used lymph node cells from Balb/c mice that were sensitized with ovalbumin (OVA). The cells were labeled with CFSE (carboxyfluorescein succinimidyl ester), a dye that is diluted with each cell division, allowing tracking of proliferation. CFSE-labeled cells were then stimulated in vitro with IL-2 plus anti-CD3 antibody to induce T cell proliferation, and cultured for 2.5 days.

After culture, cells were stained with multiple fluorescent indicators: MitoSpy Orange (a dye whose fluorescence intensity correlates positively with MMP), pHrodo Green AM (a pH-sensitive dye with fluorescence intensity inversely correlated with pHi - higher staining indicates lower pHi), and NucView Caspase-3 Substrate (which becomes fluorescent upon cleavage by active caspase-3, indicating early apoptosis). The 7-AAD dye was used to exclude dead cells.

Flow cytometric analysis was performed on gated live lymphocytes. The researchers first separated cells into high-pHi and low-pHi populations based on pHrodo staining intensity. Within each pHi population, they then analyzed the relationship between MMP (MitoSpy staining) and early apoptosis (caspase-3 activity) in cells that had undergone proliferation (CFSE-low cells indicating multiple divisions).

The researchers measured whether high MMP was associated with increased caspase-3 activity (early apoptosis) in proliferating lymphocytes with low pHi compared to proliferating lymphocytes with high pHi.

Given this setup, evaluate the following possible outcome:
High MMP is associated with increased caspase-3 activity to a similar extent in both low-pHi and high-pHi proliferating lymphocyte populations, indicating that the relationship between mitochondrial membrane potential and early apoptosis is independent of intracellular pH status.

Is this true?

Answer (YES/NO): NO